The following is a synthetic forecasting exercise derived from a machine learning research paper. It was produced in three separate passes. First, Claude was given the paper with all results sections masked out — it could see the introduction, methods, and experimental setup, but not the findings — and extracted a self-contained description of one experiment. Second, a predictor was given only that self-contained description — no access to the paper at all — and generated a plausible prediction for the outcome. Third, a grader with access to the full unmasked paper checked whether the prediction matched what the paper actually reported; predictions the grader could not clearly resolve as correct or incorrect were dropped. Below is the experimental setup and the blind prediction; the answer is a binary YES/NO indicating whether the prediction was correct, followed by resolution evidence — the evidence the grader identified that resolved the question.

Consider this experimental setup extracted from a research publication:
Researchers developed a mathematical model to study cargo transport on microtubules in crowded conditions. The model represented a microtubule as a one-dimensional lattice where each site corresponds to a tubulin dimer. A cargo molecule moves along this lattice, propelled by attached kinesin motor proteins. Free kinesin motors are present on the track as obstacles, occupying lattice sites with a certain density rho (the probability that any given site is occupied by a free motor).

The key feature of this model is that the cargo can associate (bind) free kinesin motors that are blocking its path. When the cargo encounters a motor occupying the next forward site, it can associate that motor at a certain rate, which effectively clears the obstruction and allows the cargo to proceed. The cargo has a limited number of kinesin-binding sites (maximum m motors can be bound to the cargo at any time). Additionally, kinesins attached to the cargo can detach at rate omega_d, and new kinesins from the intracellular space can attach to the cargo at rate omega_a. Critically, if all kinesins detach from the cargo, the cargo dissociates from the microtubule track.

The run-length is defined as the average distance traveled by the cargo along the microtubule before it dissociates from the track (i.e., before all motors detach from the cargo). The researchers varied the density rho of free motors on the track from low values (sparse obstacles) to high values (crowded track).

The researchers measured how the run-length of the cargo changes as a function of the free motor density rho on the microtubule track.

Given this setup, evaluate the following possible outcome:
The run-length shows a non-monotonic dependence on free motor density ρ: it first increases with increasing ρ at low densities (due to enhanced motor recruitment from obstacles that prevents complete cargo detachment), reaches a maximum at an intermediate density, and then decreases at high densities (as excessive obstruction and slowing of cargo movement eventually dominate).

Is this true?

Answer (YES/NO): YES